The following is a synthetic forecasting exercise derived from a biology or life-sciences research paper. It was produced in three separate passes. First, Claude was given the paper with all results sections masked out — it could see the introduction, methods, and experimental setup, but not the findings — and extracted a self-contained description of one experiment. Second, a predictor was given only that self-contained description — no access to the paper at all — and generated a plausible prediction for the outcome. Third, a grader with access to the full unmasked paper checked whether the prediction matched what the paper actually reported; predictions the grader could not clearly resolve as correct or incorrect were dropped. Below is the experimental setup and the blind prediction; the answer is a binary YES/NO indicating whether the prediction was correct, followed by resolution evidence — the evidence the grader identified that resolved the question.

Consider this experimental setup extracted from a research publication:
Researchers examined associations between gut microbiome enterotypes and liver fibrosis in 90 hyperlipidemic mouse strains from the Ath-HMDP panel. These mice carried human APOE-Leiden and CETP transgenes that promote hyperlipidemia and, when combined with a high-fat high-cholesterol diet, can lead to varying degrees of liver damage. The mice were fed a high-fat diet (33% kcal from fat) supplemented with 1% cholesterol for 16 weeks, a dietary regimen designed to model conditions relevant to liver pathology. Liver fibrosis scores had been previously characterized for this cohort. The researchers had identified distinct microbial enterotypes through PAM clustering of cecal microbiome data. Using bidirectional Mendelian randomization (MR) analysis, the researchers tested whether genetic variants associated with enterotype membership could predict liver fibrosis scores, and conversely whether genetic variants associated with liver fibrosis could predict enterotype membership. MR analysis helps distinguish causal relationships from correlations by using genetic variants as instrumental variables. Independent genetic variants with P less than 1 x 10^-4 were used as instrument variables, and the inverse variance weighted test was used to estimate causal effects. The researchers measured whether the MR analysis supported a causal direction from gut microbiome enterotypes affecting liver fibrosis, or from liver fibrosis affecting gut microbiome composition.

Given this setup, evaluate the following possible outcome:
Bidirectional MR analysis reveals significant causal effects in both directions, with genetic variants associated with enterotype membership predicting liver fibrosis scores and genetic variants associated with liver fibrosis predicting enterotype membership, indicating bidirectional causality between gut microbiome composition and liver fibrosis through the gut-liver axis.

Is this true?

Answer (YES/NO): NO